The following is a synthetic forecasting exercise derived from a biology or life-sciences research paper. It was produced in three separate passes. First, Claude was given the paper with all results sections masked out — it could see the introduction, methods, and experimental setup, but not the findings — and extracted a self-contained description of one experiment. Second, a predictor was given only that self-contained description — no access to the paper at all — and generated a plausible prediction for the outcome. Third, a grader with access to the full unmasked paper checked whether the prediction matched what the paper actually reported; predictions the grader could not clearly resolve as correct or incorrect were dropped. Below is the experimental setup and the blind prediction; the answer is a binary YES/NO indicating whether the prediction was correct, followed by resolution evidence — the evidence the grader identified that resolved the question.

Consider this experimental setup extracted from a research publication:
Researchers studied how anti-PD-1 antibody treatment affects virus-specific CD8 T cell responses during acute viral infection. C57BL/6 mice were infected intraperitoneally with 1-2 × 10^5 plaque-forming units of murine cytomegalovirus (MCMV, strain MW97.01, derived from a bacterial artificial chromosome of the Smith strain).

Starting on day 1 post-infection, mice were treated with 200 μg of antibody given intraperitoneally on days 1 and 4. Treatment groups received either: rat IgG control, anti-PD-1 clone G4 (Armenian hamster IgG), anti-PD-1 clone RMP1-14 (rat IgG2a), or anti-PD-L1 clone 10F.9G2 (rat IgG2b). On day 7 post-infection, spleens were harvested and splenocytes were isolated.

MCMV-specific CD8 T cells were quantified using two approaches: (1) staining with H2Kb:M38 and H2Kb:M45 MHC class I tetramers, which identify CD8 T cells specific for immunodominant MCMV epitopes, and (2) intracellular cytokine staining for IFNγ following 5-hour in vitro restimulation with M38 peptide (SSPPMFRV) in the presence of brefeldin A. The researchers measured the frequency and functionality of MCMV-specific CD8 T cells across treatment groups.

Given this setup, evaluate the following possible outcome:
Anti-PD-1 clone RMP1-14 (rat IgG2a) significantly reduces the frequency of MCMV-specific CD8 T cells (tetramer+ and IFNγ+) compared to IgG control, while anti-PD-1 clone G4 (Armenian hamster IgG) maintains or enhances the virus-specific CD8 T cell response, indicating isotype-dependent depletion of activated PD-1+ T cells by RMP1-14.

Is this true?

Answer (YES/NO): NO